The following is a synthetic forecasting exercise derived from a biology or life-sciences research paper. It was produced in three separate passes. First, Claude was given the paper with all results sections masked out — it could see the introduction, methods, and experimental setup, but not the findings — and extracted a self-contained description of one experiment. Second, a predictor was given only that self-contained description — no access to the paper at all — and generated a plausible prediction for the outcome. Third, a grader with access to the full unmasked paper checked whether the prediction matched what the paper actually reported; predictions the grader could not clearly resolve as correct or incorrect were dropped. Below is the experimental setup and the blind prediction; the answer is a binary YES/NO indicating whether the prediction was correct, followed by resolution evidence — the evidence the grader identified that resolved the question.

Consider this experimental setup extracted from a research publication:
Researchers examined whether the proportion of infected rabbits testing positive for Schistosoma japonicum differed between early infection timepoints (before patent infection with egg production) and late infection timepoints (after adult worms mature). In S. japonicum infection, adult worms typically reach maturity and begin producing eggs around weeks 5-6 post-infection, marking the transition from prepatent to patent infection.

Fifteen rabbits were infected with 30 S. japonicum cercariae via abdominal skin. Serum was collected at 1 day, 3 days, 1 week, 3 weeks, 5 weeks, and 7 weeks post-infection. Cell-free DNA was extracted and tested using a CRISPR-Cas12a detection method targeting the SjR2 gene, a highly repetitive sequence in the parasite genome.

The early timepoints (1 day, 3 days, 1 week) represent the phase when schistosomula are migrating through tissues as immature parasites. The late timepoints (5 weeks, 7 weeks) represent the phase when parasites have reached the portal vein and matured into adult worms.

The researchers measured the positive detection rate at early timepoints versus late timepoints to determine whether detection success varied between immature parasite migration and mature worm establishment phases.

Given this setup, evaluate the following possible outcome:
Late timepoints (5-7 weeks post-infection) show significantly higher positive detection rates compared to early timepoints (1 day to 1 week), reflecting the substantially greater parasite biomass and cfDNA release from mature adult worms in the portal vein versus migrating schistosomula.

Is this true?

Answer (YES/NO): YES